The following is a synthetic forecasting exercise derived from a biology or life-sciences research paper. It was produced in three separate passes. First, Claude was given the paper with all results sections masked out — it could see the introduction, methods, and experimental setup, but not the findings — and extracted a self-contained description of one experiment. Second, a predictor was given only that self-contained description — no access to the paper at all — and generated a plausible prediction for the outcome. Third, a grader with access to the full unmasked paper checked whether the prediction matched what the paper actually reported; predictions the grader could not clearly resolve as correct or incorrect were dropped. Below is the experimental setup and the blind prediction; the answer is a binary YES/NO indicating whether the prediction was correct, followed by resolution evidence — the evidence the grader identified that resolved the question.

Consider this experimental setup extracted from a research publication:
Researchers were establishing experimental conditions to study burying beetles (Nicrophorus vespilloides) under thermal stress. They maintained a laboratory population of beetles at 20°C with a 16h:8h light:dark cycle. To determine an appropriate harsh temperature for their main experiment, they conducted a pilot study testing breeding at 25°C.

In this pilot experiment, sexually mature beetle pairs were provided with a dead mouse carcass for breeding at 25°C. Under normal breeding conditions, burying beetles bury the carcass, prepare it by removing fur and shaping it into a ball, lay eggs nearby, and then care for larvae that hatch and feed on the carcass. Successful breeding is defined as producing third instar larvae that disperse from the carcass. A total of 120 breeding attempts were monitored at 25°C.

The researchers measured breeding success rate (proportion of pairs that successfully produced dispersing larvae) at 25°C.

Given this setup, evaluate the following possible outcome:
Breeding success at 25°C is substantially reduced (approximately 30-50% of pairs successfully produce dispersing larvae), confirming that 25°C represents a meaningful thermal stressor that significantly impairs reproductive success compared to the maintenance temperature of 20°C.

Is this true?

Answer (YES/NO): NO